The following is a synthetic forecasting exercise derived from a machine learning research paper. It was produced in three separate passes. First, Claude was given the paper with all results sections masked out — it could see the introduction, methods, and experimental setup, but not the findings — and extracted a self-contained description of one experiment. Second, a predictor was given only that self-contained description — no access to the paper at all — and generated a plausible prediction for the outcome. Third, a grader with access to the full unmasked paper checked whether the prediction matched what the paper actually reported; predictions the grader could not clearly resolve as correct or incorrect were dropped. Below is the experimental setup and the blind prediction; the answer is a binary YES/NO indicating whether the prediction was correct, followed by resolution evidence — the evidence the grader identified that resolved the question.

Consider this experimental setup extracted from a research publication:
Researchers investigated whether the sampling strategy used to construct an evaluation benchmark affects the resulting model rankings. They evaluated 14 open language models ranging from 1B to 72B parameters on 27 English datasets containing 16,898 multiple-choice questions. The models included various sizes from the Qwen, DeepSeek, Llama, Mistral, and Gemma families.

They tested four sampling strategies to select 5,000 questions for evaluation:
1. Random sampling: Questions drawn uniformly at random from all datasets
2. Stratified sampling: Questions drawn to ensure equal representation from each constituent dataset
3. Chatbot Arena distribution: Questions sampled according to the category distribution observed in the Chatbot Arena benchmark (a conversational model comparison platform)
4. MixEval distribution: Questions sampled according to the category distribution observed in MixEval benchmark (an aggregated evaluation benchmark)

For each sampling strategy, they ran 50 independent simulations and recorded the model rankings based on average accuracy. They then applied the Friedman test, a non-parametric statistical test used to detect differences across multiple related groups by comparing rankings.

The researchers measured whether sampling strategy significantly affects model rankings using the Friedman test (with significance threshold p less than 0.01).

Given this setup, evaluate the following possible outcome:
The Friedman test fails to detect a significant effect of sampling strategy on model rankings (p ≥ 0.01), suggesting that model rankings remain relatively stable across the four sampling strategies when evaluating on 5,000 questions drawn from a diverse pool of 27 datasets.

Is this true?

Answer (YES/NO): NO